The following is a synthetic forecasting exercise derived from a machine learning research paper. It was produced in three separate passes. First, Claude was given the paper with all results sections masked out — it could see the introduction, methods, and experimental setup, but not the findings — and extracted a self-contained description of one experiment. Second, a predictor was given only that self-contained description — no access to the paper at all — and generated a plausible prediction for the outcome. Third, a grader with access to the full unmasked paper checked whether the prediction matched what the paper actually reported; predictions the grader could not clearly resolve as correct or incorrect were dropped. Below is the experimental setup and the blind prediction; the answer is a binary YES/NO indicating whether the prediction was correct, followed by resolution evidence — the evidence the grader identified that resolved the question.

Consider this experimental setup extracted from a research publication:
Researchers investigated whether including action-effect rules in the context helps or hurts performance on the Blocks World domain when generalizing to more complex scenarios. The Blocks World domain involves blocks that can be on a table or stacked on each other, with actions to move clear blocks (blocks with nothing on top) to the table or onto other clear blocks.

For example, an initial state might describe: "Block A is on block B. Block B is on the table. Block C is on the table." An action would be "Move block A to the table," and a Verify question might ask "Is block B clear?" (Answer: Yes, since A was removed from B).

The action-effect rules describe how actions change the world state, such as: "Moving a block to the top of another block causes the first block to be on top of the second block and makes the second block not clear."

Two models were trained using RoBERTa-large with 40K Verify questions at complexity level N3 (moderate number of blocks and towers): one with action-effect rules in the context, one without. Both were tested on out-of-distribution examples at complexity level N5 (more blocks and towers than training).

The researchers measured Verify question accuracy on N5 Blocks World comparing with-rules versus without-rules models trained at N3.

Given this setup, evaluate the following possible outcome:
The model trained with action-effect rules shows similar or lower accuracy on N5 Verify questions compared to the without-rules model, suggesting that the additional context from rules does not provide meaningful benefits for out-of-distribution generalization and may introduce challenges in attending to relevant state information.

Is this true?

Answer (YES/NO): YES